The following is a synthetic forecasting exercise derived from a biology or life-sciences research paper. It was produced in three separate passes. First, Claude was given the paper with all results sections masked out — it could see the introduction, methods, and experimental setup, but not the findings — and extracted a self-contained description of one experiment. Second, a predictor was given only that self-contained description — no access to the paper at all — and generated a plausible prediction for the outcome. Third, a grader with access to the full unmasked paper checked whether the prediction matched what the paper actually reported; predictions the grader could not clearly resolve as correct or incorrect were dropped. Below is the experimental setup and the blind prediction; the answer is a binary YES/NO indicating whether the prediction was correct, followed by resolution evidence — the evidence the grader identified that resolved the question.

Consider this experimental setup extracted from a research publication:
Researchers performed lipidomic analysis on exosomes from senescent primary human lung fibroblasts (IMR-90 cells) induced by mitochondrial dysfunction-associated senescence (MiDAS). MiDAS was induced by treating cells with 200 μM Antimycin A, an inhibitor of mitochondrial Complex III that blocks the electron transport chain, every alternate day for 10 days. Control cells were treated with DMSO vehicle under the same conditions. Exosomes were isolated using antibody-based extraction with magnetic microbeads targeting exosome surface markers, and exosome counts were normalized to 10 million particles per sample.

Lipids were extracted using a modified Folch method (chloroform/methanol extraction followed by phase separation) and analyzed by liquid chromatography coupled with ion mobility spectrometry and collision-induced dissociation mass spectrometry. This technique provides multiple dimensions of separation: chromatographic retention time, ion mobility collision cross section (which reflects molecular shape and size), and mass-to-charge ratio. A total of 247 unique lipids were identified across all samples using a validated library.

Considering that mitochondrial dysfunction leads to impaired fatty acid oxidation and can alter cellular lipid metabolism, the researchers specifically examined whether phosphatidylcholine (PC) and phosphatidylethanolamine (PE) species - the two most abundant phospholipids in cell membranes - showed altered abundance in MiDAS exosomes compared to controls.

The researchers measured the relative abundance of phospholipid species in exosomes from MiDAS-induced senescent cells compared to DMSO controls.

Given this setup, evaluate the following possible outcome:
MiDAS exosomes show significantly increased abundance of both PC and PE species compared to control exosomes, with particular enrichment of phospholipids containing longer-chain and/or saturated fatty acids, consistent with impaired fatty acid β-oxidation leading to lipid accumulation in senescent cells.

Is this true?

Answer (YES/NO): YES